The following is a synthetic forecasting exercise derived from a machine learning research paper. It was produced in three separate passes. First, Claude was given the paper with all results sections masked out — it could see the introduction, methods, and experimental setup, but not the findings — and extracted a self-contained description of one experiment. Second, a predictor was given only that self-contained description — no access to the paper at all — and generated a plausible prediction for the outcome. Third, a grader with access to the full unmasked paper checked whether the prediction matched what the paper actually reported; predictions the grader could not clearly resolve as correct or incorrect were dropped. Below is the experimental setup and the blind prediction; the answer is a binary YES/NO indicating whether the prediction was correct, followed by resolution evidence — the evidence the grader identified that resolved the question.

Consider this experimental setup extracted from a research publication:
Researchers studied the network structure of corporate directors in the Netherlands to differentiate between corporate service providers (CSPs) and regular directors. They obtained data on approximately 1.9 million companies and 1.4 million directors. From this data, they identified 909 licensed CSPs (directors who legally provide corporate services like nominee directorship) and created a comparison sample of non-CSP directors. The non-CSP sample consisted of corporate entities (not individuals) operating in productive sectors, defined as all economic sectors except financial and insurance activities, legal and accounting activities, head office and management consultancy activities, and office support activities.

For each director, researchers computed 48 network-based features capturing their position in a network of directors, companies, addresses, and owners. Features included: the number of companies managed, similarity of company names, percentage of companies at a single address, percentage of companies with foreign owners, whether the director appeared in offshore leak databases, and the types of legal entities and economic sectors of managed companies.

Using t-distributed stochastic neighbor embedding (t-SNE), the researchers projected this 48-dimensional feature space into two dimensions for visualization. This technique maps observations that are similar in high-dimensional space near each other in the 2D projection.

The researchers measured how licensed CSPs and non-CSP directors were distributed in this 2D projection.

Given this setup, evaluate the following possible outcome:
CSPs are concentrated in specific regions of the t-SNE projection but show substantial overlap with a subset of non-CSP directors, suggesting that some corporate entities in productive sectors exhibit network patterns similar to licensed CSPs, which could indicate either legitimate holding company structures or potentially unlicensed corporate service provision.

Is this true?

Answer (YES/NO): NO